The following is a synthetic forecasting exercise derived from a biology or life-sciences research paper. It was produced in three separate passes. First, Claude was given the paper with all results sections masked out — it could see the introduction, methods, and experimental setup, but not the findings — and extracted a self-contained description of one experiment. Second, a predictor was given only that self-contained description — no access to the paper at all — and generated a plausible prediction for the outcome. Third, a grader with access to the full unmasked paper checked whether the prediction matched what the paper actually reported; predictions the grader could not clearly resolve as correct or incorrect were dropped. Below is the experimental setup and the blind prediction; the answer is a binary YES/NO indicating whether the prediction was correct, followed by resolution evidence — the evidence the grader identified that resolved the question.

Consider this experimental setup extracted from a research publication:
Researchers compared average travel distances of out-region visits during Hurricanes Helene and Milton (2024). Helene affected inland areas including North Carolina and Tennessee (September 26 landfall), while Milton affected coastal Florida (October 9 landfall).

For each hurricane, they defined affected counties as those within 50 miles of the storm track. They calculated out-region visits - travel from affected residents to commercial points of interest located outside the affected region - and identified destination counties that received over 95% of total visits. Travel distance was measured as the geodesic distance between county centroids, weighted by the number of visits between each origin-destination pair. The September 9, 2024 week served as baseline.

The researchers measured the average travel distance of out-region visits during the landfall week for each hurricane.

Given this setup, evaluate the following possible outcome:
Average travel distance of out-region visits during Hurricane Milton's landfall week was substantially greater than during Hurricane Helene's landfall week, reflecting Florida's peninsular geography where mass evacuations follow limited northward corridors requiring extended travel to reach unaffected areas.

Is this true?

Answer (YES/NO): YES